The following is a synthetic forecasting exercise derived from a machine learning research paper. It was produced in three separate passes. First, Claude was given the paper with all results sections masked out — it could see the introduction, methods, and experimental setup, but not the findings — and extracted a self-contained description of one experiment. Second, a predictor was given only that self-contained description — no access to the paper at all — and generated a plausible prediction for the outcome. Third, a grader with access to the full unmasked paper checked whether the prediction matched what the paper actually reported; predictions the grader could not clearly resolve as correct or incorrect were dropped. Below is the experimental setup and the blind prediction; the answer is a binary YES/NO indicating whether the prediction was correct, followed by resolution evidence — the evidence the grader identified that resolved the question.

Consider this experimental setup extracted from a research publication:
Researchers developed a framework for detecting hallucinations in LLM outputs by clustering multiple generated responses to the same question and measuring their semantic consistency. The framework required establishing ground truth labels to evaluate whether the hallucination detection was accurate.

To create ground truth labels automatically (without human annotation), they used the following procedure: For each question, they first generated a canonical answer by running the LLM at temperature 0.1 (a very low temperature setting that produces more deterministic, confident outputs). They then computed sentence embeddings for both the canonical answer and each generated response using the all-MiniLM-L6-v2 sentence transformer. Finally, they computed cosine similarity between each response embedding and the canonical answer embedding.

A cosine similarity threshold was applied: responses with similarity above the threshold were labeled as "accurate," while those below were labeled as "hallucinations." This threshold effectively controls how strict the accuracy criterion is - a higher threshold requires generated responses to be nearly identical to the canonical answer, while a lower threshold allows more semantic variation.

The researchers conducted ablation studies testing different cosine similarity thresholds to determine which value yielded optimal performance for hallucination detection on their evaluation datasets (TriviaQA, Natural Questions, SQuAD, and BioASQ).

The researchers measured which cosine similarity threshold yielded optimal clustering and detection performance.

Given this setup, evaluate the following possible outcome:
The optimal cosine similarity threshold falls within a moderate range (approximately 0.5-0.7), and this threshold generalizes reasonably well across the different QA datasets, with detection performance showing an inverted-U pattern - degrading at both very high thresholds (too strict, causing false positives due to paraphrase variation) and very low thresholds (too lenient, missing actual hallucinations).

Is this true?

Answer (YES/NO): NO